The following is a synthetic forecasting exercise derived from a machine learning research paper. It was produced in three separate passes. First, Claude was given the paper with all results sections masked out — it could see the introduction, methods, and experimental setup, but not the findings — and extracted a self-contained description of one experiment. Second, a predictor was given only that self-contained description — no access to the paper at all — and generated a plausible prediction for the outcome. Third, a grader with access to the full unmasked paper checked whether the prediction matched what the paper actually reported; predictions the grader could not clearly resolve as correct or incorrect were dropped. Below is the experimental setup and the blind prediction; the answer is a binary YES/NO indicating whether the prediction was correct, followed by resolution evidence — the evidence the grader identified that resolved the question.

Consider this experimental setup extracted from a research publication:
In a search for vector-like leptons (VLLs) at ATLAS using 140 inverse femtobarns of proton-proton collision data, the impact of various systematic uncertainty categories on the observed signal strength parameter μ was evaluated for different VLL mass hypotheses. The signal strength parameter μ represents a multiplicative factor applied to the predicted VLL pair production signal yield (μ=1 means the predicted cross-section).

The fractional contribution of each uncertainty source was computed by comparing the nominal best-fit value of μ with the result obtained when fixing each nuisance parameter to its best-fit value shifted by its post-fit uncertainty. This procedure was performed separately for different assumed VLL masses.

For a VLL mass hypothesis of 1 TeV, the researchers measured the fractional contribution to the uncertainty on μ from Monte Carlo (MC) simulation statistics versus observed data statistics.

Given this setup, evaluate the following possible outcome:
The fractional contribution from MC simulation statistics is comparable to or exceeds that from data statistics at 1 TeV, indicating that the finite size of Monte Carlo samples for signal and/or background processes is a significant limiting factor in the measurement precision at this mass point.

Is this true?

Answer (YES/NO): NO